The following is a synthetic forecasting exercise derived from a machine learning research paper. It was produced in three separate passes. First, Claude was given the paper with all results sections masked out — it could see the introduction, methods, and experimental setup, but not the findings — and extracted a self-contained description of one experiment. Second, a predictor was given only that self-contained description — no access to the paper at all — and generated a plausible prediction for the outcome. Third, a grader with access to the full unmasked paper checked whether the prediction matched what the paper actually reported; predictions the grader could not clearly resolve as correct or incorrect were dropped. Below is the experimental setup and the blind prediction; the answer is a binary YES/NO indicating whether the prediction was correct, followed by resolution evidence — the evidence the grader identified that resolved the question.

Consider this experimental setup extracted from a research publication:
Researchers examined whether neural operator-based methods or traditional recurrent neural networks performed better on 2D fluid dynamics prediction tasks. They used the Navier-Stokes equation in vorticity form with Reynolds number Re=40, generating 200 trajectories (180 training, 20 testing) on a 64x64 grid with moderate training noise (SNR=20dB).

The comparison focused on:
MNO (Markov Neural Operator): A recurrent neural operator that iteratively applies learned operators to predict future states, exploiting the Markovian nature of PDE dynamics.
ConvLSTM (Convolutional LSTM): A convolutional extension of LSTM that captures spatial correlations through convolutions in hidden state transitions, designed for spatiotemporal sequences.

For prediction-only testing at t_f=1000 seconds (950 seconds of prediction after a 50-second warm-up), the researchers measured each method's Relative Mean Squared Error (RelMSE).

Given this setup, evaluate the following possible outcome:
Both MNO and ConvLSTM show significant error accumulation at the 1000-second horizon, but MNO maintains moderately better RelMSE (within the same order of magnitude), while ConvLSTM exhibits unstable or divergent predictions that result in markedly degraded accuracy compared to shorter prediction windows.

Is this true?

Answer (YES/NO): NO